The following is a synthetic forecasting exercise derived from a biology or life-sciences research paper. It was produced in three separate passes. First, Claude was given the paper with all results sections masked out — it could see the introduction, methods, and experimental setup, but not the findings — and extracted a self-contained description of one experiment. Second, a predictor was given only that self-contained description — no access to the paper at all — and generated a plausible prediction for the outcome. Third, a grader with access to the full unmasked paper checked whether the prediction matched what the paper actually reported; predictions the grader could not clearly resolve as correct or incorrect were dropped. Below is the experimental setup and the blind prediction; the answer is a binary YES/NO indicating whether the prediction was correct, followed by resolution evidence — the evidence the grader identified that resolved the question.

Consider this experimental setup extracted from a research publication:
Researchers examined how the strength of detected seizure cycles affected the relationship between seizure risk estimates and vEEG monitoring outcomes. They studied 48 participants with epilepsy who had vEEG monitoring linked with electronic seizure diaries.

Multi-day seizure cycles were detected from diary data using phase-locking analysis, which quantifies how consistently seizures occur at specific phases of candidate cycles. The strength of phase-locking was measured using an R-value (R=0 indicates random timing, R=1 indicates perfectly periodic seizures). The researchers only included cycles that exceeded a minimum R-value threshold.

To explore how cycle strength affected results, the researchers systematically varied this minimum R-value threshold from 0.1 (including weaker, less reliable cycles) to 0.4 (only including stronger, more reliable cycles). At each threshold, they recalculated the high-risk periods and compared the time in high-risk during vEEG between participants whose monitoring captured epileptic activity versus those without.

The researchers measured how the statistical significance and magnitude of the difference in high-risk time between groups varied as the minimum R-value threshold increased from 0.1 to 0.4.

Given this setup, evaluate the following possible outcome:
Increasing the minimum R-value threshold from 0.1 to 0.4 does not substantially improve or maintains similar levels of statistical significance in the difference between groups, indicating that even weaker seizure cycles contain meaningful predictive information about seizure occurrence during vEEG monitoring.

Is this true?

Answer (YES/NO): NO